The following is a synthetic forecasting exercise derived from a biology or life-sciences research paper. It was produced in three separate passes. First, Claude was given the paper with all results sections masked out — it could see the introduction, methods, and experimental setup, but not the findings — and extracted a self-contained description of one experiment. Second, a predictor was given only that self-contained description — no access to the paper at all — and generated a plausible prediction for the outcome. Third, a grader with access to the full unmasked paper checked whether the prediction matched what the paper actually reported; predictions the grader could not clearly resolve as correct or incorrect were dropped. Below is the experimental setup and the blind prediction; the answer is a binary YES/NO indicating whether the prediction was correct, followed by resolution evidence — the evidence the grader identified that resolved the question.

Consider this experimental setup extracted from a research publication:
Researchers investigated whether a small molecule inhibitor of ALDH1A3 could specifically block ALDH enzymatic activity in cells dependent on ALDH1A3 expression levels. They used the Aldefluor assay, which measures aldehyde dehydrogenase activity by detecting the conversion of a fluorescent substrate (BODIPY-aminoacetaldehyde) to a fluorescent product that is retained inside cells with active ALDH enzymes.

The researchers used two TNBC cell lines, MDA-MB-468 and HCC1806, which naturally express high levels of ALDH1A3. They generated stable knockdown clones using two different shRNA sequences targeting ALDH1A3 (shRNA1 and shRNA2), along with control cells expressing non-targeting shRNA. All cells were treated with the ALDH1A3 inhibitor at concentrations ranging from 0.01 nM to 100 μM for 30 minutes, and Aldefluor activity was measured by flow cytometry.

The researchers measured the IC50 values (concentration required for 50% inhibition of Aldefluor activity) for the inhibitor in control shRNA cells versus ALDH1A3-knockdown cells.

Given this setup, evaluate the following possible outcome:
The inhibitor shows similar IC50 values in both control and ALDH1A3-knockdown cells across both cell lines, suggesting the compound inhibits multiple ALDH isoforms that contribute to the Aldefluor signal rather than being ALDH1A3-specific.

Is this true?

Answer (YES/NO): NO